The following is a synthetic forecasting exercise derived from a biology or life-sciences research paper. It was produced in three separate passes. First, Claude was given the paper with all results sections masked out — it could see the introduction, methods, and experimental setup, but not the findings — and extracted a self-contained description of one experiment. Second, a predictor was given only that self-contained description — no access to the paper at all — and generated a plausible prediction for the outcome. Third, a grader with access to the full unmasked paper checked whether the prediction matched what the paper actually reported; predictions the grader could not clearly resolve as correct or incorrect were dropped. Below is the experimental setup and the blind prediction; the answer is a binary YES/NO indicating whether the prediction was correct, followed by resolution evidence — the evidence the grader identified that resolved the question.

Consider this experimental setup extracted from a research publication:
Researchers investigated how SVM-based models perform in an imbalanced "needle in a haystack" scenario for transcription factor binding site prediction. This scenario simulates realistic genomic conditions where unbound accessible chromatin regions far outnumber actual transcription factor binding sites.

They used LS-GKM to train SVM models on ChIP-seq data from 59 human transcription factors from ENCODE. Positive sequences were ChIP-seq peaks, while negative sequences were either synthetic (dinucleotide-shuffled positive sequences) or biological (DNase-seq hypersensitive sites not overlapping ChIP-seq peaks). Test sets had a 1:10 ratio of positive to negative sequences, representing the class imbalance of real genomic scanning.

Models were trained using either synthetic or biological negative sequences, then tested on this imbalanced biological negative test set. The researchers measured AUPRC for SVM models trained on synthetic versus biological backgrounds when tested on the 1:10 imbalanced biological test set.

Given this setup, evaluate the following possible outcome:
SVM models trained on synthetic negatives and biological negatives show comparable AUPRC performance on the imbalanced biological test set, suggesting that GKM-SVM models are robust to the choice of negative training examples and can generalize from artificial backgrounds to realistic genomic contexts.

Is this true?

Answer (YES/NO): NO